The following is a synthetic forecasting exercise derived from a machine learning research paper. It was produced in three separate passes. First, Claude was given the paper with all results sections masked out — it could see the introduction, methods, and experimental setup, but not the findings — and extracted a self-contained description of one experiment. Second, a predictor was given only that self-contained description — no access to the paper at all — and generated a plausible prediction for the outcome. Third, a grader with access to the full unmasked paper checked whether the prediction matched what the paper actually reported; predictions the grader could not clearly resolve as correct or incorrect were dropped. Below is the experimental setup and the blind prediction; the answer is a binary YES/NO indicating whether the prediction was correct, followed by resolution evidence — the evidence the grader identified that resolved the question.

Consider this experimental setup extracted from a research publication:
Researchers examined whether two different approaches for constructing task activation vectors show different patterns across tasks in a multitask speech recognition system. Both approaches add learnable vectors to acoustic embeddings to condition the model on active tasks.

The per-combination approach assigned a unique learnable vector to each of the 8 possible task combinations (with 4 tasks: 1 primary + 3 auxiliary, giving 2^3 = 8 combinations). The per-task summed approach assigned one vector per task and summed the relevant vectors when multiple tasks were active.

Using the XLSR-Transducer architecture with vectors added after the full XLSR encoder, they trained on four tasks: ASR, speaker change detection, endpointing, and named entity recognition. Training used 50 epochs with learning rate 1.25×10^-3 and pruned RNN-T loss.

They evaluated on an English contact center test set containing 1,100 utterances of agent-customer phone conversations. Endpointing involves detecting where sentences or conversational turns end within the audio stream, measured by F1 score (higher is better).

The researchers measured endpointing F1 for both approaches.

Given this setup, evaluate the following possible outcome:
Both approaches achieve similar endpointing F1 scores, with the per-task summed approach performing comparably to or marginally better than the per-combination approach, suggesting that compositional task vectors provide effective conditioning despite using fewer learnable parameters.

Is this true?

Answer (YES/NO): NO